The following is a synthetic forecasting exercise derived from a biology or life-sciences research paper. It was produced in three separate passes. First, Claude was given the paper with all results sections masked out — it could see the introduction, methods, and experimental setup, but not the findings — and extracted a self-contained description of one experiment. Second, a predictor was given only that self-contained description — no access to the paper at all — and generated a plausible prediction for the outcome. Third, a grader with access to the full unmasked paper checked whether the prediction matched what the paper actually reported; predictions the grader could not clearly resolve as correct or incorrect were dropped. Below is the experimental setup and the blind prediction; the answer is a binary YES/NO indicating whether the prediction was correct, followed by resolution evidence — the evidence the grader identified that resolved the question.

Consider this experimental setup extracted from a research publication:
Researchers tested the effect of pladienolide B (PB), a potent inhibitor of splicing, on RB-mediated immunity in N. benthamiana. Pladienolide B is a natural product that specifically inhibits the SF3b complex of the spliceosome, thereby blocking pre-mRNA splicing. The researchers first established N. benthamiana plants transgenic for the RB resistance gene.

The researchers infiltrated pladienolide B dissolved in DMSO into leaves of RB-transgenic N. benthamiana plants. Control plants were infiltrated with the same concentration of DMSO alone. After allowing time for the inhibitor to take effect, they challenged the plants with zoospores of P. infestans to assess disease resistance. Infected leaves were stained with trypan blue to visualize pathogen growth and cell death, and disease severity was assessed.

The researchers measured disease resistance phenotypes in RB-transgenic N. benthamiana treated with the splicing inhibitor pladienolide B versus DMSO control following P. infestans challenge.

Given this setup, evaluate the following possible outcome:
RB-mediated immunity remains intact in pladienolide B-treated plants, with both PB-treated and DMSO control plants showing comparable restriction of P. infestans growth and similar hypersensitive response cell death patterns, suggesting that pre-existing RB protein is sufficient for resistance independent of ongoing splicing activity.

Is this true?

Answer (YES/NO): NO